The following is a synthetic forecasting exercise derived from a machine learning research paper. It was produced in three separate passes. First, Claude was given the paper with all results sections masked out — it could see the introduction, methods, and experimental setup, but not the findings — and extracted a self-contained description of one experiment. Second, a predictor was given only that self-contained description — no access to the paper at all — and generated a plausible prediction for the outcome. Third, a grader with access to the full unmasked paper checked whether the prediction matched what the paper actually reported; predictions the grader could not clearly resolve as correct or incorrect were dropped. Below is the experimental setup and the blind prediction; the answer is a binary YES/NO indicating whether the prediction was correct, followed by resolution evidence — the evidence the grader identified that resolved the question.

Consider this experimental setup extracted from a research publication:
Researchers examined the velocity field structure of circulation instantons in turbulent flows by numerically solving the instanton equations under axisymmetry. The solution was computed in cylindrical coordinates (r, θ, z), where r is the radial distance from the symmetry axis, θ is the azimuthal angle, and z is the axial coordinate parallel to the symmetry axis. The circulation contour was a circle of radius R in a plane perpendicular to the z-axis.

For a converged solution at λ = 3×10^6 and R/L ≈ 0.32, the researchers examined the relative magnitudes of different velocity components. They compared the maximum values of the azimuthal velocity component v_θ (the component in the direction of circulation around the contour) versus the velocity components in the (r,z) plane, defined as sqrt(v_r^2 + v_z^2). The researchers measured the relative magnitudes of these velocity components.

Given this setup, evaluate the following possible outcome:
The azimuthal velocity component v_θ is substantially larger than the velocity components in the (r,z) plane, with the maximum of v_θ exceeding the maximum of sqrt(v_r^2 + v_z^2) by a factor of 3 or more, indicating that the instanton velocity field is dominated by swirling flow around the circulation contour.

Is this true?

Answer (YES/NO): YES